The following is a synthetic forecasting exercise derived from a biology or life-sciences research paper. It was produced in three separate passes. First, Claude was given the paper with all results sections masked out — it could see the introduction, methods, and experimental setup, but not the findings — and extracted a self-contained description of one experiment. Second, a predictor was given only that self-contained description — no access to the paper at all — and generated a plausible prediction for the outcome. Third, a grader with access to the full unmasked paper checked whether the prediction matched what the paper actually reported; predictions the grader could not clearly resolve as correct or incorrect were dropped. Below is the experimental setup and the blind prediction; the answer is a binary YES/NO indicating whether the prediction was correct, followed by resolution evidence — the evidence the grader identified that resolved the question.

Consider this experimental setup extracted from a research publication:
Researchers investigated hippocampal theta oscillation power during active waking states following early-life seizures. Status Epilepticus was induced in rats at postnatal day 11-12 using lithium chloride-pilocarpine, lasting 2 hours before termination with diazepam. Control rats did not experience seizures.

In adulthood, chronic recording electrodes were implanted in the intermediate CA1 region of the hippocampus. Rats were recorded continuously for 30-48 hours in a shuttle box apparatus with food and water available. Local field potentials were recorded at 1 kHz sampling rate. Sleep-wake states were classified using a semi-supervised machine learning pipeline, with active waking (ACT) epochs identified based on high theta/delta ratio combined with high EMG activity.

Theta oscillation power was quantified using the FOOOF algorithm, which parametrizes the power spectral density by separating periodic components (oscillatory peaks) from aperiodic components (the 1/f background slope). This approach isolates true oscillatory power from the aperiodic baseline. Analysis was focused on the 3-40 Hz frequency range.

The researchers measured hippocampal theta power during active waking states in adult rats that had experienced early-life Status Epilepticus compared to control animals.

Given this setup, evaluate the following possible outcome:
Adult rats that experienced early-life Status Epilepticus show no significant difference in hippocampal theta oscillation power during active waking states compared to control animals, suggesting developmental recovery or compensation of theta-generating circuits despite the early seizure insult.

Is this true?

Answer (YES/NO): NO